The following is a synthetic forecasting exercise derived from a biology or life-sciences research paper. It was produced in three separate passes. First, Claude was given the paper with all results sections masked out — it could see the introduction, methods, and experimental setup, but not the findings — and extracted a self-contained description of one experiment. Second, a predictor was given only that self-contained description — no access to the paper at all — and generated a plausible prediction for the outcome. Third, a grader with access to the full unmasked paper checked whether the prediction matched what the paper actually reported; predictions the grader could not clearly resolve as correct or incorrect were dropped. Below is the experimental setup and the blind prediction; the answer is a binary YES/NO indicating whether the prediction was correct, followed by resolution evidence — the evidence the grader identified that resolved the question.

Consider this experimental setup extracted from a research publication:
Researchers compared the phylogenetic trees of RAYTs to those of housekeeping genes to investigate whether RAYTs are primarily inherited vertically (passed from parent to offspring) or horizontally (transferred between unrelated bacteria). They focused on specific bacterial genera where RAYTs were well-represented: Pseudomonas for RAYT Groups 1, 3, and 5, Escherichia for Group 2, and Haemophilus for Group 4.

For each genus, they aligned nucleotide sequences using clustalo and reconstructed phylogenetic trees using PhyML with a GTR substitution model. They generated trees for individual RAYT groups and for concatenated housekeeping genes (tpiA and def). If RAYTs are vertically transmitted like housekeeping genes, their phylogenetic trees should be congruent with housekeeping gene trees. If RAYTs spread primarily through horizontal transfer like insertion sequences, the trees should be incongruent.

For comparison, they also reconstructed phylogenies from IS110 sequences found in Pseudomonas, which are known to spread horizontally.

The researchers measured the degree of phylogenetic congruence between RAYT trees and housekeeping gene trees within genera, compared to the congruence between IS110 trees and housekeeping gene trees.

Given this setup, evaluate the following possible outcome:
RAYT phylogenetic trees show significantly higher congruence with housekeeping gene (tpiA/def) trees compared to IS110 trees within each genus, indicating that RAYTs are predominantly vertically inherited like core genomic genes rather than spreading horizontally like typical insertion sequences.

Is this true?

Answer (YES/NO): YES